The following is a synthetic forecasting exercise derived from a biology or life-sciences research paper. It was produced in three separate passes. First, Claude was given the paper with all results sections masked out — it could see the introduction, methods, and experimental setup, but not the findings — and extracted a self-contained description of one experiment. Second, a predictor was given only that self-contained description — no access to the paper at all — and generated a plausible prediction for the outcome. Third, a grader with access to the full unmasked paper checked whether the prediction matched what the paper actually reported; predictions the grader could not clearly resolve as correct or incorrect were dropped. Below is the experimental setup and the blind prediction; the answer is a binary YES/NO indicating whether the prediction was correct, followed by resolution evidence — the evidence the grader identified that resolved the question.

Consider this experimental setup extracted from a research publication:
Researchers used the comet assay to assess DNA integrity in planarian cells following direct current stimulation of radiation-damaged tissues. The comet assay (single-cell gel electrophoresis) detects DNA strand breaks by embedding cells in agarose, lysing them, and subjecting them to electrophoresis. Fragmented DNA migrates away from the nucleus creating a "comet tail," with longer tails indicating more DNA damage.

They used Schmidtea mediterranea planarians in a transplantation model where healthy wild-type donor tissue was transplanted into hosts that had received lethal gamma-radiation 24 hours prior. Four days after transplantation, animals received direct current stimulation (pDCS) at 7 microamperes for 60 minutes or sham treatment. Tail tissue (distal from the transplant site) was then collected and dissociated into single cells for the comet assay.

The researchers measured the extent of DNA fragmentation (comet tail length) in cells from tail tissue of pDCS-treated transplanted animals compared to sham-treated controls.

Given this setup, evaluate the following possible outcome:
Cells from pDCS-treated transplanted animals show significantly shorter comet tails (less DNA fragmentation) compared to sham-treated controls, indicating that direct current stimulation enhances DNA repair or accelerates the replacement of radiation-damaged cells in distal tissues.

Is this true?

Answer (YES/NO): YES